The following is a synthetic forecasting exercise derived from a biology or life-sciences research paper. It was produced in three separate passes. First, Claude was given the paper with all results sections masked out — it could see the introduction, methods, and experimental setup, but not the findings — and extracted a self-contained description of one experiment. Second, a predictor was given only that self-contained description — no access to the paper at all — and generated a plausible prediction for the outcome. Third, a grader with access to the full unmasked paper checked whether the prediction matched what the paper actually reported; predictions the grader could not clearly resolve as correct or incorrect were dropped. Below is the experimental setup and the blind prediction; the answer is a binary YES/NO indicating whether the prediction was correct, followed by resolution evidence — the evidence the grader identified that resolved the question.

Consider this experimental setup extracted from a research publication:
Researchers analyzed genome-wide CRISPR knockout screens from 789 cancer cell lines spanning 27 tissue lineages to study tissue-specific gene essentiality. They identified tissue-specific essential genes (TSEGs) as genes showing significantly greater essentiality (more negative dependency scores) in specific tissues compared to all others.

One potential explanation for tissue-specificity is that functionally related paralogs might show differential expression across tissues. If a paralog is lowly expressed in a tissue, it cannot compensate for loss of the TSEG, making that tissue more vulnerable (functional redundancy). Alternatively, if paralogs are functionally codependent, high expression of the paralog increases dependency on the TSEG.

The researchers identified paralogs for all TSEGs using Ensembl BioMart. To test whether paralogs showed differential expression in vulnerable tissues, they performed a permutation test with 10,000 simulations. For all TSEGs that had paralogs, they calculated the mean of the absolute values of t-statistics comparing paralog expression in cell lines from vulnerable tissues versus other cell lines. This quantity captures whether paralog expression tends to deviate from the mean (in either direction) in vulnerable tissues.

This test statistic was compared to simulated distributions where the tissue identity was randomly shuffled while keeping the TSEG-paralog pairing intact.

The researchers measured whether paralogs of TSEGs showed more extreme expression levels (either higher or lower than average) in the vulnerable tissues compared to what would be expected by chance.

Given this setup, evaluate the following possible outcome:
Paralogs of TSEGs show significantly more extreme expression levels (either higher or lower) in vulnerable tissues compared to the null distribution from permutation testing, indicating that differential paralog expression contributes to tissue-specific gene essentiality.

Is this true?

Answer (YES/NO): YES